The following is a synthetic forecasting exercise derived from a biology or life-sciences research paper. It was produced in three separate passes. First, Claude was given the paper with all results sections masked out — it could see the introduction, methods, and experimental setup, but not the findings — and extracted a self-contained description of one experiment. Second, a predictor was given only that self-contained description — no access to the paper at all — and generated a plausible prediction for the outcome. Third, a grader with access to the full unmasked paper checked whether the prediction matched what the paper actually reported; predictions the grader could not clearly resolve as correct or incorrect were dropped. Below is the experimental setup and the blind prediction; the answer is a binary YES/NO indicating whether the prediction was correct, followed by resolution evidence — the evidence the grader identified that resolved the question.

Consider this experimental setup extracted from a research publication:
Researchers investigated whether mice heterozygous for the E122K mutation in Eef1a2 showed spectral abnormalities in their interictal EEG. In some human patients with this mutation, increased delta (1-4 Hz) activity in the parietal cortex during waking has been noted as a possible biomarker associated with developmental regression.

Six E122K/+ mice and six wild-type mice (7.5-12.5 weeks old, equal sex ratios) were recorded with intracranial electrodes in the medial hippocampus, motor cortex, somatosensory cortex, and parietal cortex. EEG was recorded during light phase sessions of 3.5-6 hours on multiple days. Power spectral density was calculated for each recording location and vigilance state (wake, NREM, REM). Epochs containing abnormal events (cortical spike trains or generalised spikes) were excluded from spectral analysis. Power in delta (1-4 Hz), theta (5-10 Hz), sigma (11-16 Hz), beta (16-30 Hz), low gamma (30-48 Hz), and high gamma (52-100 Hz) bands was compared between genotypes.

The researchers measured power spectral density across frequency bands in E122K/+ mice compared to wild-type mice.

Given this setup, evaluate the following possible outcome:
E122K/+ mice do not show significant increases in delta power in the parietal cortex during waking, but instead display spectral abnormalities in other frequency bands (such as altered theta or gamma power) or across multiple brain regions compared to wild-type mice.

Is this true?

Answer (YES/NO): NO